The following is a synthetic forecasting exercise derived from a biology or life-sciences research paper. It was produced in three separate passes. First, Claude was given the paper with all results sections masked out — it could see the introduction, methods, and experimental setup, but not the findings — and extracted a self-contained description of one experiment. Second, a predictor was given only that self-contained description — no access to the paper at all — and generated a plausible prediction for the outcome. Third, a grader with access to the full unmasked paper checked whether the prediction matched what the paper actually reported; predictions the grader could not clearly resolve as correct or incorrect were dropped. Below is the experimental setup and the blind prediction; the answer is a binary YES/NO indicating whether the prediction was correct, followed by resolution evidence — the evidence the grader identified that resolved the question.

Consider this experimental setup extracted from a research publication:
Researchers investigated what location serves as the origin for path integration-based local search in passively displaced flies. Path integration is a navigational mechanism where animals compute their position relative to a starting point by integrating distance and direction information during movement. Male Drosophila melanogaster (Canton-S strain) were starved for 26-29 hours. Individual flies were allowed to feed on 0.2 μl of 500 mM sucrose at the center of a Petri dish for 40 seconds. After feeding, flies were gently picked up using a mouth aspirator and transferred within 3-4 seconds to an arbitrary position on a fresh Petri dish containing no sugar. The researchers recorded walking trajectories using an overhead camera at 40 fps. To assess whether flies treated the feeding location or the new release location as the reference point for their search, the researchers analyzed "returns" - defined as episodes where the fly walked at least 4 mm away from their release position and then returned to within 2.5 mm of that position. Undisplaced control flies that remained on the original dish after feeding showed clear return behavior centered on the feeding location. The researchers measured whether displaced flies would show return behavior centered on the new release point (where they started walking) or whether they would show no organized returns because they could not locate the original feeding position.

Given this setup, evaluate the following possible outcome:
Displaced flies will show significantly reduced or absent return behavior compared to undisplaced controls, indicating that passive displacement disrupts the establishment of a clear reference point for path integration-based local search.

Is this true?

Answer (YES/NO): NO